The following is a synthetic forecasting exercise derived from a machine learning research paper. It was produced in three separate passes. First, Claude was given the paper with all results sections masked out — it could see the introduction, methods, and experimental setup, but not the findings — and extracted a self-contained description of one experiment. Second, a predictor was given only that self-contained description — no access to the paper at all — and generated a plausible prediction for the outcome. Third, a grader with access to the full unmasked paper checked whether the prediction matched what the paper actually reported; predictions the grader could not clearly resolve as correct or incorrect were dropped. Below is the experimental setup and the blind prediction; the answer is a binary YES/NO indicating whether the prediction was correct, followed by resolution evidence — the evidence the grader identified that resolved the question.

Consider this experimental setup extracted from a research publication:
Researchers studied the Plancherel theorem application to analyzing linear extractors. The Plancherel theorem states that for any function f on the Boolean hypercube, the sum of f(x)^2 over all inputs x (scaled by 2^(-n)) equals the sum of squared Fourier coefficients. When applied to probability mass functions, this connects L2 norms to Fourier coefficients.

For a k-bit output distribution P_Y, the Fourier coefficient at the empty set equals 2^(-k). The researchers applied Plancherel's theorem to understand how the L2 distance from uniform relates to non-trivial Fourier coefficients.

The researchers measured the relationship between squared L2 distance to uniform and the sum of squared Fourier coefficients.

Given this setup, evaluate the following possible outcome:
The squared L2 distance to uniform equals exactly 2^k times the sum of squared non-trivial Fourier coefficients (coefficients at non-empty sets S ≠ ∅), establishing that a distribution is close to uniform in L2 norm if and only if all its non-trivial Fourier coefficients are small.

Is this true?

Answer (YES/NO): YES